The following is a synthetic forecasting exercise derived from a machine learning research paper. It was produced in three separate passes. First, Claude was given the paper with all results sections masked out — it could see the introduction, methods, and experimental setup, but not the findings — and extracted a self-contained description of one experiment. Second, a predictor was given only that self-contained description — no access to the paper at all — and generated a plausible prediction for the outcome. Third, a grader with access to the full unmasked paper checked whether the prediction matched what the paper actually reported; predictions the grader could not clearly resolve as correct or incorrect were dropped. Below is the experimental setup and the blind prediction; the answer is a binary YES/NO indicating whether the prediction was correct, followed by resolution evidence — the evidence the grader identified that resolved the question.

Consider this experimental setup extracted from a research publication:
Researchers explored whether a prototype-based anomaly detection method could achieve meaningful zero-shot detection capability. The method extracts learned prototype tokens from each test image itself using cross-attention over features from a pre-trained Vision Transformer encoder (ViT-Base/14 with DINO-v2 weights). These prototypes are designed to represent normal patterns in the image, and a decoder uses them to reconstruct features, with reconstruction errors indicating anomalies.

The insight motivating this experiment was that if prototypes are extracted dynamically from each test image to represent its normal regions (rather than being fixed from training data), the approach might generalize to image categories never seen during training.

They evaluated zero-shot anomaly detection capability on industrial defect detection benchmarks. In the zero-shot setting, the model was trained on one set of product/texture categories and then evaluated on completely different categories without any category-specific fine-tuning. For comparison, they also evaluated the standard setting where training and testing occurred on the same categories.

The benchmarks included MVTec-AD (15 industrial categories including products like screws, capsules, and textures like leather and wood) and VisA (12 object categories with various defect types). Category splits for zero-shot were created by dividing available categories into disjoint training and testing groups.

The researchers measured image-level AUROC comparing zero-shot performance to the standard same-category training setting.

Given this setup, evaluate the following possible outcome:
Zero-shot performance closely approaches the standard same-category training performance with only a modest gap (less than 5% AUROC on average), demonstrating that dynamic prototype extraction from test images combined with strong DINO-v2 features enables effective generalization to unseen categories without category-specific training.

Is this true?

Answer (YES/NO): NO